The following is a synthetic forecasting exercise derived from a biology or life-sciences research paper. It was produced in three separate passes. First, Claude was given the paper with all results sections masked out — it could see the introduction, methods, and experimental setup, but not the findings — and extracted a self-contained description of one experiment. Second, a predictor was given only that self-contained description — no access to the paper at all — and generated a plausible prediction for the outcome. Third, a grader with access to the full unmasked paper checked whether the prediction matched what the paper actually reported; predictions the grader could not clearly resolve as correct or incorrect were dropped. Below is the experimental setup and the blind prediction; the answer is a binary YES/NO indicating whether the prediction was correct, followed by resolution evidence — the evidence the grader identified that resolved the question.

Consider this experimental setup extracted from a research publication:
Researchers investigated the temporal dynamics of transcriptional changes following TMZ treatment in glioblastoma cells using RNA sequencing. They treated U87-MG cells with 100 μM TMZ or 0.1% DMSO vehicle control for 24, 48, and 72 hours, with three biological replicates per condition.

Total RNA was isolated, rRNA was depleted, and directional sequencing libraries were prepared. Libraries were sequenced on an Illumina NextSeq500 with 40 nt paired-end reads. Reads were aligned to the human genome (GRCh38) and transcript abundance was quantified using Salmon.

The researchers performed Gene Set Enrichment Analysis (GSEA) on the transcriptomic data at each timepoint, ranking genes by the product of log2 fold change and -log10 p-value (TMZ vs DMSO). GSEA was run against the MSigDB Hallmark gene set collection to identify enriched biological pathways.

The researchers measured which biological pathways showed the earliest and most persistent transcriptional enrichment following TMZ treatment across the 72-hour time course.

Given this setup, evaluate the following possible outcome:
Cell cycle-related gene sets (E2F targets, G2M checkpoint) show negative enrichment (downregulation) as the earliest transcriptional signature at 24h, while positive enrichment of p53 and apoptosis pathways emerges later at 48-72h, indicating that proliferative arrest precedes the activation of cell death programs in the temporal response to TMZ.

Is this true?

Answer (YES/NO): NO